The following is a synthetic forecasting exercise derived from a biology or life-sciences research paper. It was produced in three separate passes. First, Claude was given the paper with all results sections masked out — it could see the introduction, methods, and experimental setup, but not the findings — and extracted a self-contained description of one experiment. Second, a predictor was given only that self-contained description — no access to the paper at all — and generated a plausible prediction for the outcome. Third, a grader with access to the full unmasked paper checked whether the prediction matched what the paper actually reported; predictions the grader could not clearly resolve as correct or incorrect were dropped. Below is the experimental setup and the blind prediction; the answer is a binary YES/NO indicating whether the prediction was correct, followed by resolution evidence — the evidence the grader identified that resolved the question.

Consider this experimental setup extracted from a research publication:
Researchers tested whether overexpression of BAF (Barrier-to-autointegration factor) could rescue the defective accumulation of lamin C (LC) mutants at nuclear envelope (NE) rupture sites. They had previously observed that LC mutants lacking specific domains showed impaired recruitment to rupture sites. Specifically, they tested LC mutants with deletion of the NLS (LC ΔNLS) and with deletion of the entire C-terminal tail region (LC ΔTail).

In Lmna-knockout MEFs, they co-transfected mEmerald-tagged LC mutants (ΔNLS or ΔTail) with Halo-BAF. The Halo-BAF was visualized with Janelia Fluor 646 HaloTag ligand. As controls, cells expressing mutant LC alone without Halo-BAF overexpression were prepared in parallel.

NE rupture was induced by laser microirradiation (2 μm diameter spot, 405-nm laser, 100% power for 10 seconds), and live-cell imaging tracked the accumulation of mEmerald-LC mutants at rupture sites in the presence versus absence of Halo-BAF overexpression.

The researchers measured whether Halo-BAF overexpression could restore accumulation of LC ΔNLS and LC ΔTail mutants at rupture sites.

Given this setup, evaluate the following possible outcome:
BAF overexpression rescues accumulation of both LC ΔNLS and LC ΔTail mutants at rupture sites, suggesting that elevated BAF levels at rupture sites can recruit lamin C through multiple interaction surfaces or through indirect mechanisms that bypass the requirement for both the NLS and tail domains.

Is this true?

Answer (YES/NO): NO